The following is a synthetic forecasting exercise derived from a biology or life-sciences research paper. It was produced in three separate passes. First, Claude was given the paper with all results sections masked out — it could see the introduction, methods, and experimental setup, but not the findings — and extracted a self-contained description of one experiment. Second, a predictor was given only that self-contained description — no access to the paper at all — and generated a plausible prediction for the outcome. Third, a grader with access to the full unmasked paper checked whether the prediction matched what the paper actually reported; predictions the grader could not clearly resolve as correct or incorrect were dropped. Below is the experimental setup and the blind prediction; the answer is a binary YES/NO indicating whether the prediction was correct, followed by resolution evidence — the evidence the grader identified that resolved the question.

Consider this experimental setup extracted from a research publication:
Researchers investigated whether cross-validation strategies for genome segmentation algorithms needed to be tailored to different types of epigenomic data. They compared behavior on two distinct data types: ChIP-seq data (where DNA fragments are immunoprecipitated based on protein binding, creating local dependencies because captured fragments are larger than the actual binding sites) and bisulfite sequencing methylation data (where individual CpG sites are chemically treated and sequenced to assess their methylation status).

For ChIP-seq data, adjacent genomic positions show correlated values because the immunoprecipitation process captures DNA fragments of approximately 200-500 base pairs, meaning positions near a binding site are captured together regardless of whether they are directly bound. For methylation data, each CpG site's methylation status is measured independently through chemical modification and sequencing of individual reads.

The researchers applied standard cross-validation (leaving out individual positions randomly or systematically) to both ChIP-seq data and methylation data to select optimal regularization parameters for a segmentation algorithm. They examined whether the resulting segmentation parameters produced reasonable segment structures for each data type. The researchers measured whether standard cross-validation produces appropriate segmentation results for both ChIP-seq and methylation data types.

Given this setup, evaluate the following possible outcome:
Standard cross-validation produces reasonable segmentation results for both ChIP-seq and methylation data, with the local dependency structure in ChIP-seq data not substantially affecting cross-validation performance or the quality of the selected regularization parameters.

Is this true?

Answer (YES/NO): NO